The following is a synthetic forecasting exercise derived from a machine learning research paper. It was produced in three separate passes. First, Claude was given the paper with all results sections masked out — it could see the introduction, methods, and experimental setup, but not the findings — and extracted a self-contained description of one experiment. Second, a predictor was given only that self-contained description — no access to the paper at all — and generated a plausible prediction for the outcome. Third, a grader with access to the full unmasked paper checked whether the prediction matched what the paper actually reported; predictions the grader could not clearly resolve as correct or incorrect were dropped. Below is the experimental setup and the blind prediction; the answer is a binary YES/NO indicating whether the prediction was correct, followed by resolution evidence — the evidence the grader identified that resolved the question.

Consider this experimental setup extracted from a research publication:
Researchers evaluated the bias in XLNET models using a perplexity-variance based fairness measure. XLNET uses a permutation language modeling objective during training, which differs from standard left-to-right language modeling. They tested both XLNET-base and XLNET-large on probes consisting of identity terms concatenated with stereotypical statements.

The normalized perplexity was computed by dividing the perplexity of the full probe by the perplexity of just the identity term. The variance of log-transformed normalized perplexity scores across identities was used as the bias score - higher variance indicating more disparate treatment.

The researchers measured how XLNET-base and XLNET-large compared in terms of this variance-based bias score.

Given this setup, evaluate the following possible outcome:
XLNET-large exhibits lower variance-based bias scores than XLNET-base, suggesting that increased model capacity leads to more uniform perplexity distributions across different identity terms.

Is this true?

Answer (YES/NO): NO